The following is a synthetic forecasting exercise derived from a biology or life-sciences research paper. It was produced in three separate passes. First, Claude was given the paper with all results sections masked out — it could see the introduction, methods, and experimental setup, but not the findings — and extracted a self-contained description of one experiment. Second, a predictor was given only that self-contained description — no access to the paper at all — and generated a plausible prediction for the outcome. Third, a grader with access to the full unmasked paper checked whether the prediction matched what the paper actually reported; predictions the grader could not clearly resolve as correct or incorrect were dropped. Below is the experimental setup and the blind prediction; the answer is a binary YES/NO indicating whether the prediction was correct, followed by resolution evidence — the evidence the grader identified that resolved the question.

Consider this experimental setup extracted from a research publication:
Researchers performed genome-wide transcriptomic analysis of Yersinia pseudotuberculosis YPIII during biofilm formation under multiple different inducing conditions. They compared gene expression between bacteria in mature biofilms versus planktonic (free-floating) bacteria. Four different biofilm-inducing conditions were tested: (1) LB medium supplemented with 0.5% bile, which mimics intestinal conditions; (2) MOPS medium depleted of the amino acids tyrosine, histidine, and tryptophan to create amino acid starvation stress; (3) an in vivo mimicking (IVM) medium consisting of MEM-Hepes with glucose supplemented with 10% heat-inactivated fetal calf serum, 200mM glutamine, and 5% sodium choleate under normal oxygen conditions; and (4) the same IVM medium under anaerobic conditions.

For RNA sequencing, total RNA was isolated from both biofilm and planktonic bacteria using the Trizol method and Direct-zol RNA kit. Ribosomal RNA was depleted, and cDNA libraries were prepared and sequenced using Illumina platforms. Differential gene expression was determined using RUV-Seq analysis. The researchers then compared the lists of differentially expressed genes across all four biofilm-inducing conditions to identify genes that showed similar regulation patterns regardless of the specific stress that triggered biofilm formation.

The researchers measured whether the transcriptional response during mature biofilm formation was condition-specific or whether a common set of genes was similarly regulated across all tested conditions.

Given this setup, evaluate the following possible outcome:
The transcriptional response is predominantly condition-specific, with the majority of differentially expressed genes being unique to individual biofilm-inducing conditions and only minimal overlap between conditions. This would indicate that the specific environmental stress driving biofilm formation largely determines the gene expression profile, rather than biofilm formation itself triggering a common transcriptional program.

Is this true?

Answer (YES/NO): NO